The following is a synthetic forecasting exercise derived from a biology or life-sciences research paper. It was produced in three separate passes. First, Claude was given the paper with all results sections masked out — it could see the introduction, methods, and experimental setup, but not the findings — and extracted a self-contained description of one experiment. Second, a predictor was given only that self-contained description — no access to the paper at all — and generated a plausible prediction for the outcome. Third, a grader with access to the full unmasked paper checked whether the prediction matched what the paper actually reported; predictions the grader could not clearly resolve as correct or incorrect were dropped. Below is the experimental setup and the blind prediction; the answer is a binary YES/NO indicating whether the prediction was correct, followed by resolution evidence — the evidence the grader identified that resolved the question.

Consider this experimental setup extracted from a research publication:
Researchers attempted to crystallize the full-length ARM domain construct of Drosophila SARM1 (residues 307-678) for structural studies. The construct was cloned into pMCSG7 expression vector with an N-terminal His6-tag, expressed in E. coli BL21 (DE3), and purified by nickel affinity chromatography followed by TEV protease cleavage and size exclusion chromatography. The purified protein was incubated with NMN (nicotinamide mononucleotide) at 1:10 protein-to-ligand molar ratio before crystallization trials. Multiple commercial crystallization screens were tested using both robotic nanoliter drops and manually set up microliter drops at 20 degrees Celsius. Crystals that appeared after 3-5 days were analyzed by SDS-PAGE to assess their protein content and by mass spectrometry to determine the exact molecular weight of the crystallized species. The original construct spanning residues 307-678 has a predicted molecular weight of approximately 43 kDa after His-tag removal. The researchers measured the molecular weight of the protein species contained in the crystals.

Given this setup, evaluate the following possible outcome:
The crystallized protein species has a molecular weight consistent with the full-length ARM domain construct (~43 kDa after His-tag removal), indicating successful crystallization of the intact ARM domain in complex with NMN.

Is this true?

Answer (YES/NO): NO